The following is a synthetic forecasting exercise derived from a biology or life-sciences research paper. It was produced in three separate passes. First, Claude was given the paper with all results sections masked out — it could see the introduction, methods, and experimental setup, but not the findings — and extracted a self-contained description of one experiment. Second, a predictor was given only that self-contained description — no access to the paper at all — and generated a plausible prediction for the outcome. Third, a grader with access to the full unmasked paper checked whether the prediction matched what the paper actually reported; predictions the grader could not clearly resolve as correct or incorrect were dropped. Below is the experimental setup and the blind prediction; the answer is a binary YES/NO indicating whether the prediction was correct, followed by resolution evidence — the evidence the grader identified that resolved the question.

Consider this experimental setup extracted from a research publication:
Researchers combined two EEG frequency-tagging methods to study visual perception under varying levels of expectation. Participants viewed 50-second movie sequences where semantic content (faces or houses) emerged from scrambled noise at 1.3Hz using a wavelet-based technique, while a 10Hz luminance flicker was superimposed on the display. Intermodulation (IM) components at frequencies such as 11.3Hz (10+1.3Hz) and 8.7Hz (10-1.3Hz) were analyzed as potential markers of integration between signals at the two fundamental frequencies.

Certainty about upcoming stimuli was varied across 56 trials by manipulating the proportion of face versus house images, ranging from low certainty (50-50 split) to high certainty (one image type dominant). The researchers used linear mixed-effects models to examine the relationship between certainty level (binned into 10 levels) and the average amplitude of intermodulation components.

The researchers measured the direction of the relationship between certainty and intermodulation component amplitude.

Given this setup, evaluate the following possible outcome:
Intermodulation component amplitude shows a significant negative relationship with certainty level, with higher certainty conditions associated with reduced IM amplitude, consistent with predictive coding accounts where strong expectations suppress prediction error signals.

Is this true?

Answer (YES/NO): NO